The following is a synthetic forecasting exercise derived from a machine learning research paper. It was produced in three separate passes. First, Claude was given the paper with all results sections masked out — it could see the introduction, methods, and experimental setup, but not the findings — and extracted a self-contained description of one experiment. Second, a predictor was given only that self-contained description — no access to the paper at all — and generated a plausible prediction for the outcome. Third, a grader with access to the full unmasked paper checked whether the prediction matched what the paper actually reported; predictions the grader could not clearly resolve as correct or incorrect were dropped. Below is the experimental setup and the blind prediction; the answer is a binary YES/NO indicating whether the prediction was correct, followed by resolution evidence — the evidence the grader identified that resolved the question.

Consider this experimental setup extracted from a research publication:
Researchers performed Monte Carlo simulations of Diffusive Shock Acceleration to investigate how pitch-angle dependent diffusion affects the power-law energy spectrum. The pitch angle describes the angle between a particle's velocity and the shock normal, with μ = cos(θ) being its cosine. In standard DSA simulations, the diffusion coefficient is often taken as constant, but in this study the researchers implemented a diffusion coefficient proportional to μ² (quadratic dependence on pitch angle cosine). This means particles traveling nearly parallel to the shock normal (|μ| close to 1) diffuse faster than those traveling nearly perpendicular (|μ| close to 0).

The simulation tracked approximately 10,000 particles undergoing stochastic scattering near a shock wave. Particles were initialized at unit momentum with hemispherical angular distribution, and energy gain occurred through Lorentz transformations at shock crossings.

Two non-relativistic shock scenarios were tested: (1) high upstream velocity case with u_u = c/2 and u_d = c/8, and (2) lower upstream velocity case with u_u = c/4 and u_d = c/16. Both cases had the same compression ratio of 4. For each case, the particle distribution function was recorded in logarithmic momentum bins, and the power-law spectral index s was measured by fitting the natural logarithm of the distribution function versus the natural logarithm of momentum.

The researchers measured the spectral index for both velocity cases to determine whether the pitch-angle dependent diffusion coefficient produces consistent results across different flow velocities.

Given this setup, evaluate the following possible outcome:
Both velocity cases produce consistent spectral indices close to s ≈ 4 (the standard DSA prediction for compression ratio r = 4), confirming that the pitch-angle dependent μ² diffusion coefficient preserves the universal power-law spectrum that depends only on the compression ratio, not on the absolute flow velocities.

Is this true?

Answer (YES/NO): NO